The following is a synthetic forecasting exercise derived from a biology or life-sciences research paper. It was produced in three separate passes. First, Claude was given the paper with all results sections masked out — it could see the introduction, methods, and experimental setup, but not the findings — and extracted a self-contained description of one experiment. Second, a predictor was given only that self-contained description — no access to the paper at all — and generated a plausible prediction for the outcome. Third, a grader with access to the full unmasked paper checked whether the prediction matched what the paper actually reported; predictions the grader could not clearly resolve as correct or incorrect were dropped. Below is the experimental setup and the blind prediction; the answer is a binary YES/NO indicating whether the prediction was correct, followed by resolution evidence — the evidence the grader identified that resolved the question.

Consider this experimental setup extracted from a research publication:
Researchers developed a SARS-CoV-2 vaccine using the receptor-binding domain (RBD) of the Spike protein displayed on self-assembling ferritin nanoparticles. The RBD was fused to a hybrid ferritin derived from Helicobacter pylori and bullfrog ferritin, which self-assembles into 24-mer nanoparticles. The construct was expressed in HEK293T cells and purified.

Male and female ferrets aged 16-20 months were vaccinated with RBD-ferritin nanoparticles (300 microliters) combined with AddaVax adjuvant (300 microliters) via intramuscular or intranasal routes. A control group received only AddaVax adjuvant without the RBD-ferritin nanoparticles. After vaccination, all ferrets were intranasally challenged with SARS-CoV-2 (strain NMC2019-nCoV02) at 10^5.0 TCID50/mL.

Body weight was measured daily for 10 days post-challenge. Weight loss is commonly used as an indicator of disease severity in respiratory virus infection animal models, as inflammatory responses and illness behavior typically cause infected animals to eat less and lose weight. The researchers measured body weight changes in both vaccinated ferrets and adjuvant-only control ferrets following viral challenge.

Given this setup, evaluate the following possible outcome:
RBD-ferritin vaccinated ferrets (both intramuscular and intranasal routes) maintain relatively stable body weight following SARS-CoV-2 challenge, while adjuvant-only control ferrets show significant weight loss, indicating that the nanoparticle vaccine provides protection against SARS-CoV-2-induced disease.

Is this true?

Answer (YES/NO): NO